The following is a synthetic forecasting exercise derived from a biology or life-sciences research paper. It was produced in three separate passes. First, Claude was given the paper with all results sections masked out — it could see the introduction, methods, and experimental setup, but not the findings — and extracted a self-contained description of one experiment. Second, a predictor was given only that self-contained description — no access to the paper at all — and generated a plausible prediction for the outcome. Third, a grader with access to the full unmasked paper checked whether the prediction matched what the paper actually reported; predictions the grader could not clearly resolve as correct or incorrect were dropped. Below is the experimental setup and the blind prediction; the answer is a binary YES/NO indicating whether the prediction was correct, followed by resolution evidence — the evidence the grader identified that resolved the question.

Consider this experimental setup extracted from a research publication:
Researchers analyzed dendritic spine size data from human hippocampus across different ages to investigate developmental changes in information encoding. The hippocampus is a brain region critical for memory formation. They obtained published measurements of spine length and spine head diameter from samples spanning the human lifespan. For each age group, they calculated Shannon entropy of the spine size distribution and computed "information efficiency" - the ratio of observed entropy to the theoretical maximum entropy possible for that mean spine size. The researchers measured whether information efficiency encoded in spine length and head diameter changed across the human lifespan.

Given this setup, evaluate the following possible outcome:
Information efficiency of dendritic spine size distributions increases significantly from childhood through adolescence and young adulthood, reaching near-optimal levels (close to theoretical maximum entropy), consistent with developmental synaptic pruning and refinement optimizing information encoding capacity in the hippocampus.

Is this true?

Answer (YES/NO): NO